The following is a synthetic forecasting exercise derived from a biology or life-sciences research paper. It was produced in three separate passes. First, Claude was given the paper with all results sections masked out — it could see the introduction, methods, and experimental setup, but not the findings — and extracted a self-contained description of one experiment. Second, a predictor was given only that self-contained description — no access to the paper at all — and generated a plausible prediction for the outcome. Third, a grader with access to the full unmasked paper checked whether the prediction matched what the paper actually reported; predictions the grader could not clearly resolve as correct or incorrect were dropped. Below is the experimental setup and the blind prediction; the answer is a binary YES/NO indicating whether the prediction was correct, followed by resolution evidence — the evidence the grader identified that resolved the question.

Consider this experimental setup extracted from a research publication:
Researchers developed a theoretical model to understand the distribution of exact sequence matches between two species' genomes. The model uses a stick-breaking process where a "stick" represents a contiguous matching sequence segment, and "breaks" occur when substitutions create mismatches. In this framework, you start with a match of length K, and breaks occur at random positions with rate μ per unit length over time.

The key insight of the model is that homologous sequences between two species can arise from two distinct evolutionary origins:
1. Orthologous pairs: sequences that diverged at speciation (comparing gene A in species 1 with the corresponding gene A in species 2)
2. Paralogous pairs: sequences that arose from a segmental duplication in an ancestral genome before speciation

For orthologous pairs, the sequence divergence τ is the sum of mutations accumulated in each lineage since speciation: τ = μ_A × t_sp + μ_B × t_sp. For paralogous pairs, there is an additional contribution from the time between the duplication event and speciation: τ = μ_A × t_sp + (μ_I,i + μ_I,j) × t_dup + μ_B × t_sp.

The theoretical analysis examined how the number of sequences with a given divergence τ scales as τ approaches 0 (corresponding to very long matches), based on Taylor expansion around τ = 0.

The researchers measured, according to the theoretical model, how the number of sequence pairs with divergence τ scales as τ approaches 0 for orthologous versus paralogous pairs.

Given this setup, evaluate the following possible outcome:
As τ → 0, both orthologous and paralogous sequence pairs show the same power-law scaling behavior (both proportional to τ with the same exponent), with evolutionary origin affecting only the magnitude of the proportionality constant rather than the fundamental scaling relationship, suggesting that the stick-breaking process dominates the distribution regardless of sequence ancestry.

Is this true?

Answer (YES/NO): NO